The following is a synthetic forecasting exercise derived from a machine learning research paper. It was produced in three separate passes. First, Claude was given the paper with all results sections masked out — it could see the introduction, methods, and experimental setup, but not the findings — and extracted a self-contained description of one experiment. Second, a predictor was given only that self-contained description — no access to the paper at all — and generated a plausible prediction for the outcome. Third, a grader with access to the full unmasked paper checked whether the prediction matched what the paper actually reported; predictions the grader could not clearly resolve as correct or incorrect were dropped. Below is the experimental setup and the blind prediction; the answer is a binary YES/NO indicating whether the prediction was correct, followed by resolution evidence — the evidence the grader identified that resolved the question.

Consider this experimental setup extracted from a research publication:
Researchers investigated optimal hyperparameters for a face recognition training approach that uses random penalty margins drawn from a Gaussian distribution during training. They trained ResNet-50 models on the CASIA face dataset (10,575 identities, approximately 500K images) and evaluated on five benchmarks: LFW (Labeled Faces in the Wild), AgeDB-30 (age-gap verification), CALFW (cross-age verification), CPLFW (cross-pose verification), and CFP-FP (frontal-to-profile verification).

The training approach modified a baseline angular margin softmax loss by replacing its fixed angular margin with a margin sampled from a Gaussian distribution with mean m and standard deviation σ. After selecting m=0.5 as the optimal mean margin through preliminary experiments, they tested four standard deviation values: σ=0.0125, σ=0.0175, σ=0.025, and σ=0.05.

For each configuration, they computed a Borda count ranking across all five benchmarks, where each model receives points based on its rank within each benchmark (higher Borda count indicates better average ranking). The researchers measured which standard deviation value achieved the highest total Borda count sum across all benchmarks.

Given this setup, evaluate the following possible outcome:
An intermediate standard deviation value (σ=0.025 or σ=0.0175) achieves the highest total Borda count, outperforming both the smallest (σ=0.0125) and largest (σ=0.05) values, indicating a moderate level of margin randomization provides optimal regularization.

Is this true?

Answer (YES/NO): NO